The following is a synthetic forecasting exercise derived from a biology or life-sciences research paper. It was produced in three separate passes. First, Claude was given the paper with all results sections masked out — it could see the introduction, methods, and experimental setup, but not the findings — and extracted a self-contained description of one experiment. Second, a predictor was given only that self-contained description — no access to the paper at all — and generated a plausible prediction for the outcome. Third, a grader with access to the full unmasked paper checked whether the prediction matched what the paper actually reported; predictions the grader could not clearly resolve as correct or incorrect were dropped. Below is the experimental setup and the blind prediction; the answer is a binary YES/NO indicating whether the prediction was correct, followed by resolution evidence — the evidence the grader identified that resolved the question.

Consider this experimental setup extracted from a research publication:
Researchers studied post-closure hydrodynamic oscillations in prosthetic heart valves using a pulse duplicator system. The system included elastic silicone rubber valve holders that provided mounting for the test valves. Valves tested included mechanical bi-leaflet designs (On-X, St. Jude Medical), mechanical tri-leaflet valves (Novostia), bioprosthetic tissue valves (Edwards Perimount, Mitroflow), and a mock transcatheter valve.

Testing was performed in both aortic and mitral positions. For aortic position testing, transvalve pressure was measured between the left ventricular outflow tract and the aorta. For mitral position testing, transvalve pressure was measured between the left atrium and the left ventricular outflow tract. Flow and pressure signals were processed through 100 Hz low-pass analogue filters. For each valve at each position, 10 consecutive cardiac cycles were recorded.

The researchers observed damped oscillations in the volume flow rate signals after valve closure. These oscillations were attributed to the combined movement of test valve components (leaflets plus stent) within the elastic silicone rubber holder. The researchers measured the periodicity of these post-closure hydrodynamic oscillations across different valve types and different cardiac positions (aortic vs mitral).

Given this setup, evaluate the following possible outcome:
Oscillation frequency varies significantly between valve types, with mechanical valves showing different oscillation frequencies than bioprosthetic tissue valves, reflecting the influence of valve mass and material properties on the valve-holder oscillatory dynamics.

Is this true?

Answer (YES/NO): NO